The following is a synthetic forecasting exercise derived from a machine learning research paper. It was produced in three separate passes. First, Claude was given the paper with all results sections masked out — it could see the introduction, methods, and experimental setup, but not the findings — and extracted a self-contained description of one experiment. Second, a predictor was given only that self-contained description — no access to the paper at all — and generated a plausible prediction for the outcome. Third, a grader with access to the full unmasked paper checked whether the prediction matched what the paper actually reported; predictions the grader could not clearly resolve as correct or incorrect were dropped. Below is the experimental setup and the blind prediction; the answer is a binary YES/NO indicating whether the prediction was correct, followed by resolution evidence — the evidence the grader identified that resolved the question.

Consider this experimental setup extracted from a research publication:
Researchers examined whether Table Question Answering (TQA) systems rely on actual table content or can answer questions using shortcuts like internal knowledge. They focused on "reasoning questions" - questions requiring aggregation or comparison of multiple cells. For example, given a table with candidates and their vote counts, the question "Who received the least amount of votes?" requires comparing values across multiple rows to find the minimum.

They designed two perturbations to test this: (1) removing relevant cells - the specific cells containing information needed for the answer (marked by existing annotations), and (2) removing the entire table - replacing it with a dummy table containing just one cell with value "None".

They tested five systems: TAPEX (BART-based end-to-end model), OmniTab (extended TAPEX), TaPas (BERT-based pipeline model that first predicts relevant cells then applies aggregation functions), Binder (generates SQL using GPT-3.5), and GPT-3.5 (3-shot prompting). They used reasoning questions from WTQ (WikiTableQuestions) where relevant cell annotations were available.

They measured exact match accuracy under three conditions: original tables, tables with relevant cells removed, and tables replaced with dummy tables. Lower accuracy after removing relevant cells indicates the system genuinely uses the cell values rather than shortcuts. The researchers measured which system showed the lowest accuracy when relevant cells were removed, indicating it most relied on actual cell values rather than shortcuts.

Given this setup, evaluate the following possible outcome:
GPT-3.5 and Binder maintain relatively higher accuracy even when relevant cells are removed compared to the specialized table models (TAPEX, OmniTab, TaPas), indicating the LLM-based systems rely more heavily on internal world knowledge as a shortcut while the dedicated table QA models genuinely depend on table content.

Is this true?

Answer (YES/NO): NO